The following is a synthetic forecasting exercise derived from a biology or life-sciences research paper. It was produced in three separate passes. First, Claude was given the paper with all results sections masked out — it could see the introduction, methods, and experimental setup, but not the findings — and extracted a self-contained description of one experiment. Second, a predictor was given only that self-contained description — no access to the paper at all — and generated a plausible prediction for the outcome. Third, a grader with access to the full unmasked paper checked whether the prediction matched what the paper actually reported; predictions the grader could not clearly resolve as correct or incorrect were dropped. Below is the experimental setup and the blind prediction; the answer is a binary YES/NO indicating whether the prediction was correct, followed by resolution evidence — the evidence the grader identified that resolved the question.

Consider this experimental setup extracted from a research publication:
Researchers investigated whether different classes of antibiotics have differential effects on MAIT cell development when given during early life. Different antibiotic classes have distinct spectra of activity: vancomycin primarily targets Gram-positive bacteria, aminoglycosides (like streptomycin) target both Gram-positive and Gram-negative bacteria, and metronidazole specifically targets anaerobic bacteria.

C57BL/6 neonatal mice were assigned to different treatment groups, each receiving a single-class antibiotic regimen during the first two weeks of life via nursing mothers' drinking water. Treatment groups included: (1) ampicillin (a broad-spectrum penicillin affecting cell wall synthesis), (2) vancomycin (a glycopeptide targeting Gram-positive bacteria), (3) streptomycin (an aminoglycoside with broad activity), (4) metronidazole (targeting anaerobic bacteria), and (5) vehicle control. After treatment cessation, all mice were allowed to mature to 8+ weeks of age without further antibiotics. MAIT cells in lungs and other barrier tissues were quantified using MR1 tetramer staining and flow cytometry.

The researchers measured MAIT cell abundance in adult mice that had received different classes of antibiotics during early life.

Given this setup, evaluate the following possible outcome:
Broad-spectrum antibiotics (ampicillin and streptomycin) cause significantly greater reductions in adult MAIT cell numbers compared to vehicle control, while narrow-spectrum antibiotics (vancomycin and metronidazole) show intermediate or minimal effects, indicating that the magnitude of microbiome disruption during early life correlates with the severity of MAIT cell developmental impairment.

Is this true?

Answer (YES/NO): NO